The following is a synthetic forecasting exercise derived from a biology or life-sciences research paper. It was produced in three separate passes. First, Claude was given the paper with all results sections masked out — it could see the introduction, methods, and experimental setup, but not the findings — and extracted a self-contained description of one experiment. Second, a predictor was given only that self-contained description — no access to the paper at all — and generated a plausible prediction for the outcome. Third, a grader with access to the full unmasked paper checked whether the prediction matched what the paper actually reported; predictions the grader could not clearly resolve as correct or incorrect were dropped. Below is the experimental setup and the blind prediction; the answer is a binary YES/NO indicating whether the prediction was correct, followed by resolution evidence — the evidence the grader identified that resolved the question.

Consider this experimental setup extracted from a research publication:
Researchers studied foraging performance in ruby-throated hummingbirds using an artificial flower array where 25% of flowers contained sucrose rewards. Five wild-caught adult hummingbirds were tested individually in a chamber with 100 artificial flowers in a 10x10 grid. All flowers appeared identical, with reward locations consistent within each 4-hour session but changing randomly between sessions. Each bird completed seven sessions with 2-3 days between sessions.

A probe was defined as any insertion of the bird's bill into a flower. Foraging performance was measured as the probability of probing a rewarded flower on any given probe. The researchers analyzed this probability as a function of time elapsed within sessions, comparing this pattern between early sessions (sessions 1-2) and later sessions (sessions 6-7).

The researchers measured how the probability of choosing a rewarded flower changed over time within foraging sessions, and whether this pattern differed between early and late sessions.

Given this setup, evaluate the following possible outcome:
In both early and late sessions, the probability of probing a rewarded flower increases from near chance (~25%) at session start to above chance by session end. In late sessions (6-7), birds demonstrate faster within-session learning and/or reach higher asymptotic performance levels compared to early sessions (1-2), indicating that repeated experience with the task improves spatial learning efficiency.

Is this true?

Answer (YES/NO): NO